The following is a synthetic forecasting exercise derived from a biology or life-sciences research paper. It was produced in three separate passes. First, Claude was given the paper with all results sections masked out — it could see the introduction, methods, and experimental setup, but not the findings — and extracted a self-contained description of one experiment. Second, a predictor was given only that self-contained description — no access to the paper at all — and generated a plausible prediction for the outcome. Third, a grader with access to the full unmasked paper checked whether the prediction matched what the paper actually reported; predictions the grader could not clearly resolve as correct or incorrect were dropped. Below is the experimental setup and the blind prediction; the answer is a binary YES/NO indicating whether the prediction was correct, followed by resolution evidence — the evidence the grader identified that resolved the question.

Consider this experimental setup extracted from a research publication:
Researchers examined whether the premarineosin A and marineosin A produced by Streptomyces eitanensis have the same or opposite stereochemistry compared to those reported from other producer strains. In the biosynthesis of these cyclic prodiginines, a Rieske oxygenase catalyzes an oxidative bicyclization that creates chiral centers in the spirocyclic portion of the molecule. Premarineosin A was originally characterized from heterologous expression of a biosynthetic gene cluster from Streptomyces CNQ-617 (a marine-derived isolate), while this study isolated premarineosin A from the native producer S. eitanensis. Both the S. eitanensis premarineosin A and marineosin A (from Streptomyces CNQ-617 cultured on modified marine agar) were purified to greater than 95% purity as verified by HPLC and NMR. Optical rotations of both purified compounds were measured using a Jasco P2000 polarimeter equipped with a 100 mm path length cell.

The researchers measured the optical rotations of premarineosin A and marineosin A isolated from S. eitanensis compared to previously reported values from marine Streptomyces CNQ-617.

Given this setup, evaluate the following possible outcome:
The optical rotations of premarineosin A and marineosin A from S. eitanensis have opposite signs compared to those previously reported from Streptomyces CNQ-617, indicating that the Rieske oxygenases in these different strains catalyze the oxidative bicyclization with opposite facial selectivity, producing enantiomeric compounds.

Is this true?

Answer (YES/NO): NO